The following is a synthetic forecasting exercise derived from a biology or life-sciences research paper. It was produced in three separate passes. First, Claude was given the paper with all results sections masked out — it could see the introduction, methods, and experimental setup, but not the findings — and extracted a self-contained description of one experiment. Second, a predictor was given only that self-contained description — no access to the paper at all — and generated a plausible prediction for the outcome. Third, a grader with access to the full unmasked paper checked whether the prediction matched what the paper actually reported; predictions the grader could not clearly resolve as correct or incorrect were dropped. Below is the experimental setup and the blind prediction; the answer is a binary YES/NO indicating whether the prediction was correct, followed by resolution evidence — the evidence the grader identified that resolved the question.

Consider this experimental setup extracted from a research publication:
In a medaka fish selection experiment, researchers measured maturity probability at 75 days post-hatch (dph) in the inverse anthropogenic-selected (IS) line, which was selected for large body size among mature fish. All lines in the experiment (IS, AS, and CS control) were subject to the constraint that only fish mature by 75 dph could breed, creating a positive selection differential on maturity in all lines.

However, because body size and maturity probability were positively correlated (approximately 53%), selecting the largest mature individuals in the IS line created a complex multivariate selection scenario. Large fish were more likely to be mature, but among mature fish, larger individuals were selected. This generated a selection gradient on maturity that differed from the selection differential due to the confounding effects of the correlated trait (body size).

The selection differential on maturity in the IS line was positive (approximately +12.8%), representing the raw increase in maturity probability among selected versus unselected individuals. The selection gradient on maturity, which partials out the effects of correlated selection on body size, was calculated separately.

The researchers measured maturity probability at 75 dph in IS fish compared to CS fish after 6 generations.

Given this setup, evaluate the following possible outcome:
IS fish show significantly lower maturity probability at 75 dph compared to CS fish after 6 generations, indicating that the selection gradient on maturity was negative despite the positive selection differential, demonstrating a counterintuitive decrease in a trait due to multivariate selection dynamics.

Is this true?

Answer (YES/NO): YES